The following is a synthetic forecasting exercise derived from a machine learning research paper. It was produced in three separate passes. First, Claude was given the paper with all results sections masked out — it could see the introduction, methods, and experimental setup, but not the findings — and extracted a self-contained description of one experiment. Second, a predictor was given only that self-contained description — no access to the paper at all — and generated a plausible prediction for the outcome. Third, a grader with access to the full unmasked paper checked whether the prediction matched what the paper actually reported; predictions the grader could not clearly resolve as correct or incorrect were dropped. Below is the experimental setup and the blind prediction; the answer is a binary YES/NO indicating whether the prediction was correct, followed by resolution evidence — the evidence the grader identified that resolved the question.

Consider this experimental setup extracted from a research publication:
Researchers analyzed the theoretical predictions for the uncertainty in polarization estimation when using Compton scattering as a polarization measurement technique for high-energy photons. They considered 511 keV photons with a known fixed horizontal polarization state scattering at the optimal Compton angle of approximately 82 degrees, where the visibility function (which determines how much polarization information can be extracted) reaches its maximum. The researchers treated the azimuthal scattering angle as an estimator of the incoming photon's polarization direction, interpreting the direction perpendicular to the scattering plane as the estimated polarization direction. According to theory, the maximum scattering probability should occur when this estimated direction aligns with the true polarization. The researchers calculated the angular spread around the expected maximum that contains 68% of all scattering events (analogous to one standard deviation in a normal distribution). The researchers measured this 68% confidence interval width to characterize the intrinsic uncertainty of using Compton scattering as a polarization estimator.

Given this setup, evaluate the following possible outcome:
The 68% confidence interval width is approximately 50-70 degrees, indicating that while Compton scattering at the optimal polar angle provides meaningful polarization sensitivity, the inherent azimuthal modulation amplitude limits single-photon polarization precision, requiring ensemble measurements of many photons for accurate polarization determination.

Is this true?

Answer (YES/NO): NO